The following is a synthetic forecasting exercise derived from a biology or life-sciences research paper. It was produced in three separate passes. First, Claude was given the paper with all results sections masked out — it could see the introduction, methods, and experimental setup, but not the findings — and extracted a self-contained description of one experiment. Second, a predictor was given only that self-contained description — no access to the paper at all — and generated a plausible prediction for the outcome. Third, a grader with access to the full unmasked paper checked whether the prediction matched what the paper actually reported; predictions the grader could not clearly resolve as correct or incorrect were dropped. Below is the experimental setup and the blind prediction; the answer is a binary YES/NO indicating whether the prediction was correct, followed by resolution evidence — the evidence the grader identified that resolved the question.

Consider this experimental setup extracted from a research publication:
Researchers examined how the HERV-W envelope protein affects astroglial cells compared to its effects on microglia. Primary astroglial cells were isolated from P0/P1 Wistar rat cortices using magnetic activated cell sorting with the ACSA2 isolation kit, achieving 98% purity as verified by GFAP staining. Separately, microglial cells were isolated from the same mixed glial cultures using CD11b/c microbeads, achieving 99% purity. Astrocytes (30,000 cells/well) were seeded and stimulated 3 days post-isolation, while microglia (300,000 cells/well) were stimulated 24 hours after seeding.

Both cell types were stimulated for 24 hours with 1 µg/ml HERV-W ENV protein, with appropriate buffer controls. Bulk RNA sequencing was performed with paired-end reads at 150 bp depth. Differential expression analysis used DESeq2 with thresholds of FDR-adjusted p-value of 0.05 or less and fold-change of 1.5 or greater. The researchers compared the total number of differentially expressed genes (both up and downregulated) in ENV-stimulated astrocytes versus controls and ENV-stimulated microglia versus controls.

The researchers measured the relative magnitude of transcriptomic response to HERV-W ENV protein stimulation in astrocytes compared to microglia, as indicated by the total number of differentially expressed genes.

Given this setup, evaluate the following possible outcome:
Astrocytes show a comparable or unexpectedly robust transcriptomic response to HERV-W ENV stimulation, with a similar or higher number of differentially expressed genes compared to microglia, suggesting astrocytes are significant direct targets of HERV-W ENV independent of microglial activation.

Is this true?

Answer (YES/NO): NO